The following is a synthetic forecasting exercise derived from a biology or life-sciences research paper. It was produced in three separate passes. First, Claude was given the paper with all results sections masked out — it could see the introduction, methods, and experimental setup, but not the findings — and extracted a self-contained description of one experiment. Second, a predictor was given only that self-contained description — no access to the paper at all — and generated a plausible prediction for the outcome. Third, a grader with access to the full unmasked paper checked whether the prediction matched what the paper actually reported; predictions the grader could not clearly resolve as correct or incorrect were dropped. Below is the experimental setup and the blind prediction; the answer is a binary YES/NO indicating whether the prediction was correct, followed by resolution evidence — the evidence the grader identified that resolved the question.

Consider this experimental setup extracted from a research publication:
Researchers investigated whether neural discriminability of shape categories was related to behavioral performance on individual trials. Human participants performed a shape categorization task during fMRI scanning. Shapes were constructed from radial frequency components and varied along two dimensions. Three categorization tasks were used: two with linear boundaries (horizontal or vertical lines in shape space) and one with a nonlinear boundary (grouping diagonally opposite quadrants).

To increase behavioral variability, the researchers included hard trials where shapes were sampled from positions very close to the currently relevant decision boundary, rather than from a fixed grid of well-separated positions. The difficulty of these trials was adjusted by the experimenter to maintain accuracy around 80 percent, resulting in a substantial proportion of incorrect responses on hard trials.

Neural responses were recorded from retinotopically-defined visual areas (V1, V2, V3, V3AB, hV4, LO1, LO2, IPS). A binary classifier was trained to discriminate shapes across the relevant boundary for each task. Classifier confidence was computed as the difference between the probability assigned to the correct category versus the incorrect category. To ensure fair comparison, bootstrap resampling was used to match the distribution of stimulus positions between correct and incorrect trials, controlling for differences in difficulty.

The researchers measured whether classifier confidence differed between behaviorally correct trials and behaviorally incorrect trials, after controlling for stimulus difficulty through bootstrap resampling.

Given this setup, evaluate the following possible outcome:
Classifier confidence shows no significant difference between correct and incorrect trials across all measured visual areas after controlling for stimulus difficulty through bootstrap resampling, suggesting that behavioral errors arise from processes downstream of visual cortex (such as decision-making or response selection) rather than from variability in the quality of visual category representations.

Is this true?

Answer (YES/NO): NO